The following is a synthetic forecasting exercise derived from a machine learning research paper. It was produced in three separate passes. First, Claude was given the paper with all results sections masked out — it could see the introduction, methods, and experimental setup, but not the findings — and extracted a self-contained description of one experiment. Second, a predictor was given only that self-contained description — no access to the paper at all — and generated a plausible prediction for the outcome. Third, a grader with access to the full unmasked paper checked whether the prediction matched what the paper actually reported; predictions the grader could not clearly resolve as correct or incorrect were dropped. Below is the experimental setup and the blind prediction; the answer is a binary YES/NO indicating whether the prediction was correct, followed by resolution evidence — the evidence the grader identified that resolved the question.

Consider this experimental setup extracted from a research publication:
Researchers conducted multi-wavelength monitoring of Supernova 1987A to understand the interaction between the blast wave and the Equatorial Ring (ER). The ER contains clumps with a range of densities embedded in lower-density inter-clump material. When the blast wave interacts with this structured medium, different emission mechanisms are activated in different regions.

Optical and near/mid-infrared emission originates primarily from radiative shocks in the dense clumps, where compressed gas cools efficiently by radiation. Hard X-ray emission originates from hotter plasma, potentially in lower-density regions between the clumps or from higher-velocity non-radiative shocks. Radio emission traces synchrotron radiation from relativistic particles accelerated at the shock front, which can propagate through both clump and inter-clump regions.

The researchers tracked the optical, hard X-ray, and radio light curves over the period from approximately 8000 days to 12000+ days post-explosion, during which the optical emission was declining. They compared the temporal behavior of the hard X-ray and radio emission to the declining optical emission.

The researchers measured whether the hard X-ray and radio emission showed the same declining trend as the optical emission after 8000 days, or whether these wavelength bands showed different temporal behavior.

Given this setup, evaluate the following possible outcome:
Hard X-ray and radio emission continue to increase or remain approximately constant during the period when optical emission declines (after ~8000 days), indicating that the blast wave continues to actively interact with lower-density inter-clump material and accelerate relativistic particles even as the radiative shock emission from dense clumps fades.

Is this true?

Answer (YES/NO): YES